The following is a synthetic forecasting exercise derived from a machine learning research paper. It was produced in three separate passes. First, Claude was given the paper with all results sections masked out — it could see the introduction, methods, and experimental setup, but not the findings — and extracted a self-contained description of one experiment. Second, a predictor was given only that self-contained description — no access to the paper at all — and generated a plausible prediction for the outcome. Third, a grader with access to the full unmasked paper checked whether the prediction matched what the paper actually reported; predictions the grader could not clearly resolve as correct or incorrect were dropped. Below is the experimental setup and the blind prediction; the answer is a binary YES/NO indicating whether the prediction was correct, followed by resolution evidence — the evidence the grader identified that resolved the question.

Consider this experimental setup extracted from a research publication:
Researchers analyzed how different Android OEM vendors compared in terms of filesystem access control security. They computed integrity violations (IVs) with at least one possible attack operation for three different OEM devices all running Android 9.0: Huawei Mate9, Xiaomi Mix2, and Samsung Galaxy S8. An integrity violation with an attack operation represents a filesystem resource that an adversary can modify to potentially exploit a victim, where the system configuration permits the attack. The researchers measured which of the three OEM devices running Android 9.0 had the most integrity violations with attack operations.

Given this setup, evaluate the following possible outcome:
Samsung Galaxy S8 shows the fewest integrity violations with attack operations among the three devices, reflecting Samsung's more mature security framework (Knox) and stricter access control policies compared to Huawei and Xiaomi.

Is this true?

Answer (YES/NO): NO